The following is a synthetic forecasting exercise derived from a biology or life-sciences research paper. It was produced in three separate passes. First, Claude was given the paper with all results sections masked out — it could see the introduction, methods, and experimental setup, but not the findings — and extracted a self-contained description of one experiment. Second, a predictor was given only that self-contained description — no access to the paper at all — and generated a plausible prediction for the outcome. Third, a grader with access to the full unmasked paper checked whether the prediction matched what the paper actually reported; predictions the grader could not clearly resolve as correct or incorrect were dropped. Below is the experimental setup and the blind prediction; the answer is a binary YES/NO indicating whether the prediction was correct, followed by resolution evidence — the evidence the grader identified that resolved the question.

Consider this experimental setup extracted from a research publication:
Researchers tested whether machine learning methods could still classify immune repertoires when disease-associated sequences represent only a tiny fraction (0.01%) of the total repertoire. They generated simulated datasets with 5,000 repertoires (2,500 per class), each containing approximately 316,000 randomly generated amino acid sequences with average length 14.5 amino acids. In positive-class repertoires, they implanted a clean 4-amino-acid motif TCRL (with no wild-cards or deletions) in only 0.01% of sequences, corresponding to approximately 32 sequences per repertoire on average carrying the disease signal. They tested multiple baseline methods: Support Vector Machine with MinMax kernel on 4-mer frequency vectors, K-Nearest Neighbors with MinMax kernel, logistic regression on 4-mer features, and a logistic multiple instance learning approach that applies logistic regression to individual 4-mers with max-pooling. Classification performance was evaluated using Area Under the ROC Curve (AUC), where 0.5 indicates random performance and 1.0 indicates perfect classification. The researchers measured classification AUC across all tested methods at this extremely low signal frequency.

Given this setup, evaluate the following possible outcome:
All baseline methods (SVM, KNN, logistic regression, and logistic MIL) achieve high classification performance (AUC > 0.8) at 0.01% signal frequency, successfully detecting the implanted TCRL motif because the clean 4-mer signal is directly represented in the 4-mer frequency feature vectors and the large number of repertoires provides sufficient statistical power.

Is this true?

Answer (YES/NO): NO